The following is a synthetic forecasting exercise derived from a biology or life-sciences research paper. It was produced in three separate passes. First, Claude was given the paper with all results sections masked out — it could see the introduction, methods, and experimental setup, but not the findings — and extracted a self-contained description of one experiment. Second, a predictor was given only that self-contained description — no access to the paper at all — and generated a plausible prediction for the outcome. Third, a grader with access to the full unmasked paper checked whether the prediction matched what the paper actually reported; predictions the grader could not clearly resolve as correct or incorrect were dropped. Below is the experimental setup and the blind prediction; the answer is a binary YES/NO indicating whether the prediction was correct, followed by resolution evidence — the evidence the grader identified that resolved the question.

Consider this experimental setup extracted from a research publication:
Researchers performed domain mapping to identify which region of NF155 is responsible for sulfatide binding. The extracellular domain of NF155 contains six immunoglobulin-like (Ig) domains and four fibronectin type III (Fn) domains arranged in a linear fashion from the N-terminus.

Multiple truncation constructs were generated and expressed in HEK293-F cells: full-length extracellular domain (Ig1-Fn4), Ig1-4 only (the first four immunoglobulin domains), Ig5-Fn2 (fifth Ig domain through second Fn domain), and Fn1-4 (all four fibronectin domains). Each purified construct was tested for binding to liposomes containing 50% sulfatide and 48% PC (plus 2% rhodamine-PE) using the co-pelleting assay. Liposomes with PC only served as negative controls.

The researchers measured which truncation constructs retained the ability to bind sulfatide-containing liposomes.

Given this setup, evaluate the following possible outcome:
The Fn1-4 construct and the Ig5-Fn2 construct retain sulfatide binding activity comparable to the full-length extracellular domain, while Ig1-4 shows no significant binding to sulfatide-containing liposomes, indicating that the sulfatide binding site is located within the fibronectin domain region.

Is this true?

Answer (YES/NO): NO